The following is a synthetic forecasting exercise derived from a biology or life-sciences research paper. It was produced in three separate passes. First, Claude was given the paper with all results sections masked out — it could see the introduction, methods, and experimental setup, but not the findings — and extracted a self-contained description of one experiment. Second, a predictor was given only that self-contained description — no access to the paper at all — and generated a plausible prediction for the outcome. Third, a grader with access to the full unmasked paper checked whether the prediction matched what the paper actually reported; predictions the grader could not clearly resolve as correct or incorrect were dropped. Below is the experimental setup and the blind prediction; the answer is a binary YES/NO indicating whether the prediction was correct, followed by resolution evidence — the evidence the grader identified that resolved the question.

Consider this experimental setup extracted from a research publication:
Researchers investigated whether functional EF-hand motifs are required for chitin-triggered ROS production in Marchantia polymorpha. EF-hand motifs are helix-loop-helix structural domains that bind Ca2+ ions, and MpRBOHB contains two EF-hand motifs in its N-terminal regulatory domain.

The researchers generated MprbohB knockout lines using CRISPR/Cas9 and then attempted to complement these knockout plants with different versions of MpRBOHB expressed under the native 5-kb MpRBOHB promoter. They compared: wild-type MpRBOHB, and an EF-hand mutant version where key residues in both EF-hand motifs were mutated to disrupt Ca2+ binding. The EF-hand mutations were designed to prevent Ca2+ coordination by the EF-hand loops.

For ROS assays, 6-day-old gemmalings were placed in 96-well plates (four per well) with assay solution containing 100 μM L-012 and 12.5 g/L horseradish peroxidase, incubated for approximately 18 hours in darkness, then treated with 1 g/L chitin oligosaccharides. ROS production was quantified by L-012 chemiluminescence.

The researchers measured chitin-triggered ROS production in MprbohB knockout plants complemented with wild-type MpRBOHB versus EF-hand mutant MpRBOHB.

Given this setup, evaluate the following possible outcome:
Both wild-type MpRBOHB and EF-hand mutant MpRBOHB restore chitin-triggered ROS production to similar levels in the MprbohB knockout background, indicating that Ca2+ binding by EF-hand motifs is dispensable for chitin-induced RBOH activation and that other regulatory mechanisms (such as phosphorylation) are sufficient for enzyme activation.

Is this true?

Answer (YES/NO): NO